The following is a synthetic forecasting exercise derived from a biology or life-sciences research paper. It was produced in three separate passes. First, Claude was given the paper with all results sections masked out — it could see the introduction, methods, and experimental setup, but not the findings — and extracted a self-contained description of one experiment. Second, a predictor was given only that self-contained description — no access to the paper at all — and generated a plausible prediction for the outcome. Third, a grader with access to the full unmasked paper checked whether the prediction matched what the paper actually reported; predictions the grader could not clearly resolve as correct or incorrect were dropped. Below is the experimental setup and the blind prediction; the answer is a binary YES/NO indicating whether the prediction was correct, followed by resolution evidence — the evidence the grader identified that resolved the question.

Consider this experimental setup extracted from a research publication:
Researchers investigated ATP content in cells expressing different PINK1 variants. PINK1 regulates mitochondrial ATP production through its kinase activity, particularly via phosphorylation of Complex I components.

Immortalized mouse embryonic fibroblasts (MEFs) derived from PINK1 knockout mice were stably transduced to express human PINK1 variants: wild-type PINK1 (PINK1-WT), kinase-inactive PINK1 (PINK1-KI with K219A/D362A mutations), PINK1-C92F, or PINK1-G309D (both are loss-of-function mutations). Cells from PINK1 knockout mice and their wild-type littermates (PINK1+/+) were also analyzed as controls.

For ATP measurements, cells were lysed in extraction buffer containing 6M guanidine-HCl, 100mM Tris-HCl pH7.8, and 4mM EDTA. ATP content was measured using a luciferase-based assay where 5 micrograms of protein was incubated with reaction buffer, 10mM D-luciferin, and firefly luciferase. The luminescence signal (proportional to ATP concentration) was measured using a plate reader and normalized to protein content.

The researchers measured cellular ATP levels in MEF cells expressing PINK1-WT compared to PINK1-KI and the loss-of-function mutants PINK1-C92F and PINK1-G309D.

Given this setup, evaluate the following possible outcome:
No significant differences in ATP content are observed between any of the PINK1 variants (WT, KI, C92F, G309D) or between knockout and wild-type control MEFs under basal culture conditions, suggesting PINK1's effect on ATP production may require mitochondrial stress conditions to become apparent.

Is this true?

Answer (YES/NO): NO